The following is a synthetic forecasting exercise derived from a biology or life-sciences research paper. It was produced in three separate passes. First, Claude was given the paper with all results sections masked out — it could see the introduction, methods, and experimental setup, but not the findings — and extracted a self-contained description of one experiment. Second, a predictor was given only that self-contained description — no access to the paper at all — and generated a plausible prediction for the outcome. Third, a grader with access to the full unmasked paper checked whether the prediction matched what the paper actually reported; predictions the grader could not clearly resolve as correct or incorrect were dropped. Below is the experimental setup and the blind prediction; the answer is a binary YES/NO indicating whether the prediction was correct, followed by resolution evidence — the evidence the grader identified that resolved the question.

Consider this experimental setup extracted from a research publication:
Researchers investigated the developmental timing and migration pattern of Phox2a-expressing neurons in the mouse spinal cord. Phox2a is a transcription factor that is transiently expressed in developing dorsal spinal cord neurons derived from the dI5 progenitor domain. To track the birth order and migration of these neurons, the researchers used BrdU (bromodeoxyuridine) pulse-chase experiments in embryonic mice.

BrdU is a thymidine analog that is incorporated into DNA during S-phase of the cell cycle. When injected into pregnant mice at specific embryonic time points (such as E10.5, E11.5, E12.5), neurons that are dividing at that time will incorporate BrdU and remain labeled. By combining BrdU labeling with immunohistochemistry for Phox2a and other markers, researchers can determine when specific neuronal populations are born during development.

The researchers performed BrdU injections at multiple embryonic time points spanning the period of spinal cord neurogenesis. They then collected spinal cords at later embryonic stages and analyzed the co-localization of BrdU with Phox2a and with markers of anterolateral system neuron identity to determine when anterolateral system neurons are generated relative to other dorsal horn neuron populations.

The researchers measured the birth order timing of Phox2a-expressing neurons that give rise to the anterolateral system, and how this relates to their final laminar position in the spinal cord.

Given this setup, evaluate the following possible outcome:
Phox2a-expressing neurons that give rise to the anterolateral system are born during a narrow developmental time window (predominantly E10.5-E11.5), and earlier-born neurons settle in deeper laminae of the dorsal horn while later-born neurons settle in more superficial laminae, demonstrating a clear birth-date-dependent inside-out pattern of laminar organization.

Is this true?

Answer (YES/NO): NO